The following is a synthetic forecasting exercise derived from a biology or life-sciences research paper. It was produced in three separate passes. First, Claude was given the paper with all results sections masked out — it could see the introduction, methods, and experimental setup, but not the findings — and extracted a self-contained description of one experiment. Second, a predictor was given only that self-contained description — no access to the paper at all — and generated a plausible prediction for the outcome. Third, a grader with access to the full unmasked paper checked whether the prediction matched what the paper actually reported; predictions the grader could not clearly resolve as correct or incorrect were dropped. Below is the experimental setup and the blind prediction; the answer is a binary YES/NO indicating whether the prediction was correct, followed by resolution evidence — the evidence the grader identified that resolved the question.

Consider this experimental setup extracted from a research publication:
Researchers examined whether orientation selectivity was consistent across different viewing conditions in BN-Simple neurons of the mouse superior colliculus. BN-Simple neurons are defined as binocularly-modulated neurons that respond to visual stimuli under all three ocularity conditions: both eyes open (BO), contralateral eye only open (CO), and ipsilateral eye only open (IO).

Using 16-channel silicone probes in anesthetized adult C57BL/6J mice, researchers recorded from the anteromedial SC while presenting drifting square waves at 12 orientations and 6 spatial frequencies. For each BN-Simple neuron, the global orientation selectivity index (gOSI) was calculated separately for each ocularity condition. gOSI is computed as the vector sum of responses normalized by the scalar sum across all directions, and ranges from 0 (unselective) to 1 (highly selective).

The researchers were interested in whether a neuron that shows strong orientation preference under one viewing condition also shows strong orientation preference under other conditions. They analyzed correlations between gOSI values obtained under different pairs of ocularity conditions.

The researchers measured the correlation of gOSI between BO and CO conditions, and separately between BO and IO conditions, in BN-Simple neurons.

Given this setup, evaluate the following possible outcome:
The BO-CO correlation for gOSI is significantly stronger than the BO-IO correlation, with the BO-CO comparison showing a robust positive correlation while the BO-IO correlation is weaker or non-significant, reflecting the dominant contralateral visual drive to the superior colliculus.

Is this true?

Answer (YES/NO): YES